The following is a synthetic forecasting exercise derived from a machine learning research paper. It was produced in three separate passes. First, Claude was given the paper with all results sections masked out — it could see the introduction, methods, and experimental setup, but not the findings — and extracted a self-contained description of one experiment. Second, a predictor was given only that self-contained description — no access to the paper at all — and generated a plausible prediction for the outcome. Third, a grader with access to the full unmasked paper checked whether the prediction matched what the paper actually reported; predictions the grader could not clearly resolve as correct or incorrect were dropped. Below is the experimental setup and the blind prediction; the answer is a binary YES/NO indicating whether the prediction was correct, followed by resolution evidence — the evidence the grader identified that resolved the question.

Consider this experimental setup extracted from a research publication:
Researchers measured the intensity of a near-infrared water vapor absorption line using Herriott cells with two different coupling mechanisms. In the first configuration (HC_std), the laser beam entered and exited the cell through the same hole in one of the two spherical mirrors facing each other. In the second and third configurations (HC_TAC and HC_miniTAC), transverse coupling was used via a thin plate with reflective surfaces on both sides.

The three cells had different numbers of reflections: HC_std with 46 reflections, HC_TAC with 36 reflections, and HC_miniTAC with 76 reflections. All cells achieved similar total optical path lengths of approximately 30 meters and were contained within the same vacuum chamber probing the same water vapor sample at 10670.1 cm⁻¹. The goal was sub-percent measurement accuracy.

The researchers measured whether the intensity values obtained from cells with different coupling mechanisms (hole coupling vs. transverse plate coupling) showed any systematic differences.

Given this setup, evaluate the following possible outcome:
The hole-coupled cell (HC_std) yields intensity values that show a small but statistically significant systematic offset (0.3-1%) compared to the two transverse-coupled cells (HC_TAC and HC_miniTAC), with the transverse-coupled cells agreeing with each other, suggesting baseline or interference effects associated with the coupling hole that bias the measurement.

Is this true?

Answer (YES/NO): NO